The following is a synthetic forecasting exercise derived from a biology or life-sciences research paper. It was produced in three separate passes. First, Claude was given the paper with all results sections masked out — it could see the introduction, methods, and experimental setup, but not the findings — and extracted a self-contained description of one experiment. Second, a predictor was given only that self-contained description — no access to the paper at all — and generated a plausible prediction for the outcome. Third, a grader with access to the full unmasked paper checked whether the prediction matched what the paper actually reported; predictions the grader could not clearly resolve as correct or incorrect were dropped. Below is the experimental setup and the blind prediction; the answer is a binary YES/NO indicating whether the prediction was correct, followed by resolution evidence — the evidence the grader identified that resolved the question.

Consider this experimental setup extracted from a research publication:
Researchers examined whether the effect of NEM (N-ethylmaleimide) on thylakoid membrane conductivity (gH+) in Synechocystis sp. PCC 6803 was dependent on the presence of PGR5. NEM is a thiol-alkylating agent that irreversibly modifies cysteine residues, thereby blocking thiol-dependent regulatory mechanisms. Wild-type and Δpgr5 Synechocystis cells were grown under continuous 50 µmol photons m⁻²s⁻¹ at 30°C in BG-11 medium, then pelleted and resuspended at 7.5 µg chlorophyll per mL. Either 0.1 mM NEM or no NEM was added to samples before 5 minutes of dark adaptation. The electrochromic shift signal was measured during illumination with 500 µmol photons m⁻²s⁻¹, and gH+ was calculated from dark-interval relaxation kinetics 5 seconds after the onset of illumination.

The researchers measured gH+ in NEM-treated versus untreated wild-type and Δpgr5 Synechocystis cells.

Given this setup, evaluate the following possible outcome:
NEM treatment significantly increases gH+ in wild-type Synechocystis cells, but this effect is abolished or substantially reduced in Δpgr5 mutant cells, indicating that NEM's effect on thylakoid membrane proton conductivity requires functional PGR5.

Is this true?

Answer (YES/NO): YES